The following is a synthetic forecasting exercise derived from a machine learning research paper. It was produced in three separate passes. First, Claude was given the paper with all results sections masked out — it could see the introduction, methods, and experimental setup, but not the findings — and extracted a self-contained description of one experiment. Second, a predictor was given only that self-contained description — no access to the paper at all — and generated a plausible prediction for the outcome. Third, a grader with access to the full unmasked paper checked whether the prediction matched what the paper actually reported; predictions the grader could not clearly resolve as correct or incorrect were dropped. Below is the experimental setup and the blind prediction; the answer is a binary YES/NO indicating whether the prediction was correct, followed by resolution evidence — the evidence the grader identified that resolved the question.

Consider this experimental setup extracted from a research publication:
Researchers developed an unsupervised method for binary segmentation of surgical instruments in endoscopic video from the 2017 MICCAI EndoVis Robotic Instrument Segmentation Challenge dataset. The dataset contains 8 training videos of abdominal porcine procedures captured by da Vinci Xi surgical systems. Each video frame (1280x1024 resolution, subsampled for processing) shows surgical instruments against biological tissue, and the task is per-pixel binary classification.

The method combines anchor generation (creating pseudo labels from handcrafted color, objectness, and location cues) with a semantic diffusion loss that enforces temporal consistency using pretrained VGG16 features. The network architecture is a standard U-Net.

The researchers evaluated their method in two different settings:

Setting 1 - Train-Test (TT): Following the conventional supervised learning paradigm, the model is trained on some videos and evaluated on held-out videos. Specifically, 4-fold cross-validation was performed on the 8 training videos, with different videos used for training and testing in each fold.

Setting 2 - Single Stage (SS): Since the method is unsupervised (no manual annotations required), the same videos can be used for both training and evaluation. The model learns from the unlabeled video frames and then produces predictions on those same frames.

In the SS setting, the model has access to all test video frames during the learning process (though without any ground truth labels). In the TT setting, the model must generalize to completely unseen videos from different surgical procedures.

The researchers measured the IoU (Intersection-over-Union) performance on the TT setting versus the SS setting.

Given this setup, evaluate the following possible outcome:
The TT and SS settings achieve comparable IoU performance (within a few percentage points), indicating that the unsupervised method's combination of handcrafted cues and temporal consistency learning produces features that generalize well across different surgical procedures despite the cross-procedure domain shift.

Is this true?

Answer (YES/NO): NO